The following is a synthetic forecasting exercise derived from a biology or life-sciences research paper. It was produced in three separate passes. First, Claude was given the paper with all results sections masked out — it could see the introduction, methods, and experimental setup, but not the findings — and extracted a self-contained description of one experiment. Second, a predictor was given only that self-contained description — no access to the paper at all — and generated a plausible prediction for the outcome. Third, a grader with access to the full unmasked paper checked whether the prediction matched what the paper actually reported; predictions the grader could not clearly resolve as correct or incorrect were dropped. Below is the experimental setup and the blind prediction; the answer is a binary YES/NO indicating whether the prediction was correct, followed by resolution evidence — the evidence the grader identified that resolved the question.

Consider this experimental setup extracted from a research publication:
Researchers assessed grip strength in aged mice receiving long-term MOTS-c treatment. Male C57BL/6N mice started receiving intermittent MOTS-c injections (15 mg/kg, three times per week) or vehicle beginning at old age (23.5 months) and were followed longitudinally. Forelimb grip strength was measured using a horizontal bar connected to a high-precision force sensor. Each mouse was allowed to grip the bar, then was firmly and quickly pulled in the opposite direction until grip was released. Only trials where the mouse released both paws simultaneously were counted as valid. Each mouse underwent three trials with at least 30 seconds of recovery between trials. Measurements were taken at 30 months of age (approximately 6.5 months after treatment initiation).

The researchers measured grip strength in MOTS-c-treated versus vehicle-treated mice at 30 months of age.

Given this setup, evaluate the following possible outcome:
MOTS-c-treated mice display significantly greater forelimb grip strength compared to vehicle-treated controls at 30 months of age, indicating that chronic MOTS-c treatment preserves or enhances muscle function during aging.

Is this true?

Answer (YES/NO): YES